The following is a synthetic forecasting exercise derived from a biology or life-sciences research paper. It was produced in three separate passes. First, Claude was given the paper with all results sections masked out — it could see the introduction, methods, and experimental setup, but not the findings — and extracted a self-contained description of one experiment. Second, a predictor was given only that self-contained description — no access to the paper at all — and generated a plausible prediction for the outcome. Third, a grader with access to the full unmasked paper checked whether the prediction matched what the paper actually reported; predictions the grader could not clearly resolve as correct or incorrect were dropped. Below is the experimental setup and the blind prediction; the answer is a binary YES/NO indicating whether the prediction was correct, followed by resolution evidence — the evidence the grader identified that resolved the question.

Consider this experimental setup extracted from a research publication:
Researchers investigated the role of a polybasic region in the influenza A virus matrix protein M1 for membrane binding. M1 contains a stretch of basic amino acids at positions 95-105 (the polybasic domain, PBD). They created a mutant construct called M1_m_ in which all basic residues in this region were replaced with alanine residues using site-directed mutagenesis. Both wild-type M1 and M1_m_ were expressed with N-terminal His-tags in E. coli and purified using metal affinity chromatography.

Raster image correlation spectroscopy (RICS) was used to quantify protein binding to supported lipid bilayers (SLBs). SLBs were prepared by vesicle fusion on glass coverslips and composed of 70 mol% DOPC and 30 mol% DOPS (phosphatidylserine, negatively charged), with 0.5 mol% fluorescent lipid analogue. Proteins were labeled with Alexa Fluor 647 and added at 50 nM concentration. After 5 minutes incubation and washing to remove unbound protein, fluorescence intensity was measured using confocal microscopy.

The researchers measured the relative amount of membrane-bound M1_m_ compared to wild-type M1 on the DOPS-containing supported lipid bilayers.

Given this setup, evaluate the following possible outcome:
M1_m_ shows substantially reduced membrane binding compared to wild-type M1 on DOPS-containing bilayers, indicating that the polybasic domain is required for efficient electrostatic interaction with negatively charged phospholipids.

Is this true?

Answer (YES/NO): YES